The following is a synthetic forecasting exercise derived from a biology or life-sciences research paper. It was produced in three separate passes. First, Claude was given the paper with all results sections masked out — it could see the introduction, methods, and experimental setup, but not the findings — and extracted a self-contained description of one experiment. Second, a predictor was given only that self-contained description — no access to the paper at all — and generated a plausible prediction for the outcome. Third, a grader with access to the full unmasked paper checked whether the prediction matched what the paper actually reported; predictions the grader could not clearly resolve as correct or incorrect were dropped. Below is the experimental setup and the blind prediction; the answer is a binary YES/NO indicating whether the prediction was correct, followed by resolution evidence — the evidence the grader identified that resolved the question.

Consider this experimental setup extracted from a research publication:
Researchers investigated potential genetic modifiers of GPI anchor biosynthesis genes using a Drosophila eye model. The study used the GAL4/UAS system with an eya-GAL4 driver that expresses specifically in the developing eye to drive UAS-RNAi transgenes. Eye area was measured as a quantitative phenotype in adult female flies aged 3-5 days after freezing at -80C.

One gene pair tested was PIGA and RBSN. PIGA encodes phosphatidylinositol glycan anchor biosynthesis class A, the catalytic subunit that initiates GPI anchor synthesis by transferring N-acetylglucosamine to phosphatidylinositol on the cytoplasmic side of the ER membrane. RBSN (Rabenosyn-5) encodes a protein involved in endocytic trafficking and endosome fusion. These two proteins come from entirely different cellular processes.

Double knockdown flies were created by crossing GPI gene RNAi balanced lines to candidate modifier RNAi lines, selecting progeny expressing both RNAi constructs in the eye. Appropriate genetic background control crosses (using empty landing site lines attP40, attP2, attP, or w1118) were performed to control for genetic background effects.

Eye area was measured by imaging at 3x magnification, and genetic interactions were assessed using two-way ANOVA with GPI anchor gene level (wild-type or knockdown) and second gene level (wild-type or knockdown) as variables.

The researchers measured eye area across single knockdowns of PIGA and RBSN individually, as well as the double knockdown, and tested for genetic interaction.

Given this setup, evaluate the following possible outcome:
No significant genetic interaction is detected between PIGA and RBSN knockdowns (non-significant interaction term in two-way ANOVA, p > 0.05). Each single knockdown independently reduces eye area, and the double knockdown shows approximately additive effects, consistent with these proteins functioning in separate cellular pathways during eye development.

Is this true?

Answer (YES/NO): NO